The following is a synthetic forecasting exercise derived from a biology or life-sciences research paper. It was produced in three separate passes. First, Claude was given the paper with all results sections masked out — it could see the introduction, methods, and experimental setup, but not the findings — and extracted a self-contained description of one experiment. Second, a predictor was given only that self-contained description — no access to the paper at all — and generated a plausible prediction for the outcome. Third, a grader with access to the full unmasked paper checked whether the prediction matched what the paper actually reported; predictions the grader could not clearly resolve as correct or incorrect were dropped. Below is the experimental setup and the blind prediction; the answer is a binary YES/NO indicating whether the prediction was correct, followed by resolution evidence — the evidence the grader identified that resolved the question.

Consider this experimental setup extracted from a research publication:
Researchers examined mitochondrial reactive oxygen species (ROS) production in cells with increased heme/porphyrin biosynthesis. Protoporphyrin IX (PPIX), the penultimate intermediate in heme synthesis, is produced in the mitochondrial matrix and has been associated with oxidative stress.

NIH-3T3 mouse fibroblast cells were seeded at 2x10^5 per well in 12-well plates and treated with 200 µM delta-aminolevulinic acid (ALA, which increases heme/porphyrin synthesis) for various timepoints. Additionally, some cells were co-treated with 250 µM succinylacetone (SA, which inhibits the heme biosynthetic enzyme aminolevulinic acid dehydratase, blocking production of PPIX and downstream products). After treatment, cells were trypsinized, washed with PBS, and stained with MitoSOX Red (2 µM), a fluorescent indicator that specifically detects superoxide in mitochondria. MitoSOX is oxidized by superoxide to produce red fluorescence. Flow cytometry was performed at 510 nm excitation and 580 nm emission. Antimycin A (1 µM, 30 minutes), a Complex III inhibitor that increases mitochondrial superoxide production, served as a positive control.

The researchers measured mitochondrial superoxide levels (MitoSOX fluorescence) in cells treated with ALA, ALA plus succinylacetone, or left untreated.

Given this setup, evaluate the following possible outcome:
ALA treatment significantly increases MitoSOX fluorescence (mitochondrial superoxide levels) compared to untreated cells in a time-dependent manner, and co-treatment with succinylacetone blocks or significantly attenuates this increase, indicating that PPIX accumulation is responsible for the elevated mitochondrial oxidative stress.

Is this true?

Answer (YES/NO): YES